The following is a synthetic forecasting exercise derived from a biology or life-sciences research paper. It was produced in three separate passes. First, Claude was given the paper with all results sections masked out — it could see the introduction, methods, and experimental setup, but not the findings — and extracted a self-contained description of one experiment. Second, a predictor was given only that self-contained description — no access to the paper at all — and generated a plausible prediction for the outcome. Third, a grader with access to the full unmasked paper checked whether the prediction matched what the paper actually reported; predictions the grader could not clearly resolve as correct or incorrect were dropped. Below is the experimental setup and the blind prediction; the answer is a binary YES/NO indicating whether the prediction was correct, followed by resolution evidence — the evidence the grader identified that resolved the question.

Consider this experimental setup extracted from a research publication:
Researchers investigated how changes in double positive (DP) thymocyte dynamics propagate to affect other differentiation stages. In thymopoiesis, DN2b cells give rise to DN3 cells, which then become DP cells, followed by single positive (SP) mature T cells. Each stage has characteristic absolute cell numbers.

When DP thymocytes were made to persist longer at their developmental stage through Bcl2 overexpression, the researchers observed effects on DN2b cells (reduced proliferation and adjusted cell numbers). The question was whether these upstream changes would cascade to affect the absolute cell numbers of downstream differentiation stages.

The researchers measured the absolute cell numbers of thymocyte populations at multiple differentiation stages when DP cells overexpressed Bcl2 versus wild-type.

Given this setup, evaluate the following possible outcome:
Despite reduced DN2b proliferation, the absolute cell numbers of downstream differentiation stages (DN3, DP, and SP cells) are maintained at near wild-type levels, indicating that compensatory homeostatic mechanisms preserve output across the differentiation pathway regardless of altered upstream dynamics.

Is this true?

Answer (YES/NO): NO